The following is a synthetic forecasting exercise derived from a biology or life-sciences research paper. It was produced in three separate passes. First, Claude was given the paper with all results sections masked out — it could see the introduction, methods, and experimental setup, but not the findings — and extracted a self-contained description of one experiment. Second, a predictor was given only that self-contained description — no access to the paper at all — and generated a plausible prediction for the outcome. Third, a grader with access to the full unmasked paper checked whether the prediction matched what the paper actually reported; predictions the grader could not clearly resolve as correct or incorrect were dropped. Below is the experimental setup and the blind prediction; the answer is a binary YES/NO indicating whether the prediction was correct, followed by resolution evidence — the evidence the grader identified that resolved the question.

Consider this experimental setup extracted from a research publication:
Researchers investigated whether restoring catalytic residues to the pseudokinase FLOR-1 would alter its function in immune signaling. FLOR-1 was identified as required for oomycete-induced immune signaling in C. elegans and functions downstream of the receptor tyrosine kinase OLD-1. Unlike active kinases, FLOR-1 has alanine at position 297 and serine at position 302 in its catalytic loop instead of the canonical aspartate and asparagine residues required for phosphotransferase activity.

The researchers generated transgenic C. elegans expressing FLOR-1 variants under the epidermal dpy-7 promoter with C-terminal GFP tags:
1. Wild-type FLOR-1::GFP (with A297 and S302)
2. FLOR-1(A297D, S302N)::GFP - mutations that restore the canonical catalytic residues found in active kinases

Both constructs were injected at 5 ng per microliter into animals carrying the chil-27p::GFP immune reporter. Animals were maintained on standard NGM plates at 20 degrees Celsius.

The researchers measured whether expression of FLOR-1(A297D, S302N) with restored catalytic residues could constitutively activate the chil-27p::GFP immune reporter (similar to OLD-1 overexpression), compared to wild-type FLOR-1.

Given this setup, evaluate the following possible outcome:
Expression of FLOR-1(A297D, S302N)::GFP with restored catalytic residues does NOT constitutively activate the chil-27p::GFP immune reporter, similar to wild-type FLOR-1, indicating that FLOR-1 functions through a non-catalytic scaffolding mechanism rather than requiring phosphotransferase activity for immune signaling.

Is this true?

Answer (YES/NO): NO